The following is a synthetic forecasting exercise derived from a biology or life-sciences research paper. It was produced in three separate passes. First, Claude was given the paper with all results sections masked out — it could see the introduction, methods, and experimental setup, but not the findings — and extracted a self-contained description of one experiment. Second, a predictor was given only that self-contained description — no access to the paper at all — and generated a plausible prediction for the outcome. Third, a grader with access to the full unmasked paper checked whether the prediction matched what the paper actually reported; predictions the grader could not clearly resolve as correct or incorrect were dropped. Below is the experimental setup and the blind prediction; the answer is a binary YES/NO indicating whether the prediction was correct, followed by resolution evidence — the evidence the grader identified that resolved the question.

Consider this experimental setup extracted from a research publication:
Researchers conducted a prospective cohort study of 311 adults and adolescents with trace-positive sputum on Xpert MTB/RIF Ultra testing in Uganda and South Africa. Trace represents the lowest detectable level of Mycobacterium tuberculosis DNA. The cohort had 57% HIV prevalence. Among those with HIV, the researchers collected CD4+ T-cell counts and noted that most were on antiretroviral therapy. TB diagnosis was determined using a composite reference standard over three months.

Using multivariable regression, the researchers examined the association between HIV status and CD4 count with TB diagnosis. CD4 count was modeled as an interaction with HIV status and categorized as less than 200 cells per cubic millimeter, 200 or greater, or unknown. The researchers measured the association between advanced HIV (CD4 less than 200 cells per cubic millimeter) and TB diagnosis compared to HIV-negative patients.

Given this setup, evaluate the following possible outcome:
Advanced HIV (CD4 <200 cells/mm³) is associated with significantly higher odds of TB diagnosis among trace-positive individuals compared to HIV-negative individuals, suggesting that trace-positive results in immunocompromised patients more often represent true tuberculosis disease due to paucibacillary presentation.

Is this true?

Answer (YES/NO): YES